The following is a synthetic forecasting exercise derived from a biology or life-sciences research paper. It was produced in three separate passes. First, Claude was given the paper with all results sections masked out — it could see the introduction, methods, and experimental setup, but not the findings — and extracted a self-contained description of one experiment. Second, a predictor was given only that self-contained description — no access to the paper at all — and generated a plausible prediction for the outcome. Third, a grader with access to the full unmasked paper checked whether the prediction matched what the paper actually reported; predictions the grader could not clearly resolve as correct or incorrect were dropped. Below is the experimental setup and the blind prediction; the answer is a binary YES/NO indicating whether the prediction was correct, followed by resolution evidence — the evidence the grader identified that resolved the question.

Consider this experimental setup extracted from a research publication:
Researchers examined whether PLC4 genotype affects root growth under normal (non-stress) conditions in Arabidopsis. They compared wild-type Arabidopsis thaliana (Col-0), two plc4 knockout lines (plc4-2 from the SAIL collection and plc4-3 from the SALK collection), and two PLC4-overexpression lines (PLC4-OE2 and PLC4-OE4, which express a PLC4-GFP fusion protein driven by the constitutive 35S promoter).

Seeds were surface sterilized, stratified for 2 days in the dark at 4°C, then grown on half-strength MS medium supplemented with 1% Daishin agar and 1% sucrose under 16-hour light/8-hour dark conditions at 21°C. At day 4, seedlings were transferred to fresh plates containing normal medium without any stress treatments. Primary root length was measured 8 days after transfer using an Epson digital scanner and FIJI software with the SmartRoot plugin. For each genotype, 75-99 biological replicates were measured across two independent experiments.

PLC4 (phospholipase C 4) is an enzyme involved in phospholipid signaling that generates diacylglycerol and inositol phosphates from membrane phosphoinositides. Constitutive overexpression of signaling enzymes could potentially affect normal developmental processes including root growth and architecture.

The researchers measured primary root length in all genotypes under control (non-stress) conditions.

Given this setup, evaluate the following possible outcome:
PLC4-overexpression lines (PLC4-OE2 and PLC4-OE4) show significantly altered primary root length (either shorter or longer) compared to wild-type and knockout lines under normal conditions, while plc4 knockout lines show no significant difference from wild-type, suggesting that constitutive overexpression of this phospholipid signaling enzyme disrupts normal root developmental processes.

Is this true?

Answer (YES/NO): NO